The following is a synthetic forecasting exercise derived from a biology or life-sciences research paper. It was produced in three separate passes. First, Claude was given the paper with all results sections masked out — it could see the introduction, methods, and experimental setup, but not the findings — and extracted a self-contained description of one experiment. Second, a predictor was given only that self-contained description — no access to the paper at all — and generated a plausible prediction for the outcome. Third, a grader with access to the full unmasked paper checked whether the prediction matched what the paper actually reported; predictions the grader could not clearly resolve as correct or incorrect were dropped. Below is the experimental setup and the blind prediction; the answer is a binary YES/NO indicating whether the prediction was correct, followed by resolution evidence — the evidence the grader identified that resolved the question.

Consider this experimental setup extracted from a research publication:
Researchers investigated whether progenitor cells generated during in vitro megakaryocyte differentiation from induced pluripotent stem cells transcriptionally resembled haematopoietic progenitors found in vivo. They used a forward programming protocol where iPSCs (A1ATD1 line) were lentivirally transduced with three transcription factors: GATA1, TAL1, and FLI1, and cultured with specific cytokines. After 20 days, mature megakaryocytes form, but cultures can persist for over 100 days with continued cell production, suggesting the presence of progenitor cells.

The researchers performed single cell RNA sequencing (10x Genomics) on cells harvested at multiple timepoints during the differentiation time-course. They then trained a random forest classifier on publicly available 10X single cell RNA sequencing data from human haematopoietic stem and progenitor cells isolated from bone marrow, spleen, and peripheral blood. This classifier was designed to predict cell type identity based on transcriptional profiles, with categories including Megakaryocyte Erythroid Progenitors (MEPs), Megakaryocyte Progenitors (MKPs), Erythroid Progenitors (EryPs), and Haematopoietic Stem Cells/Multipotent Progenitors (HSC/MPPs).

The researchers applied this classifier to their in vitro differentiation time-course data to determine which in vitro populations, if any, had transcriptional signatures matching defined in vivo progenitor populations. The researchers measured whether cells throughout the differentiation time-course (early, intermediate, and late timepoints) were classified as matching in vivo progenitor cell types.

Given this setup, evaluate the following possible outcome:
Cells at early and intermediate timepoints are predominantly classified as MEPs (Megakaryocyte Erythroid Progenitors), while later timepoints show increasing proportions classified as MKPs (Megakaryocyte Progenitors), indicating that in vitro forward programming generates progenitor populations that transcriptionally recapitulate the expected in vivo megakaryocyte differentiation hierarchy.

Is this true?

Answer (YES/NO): NO